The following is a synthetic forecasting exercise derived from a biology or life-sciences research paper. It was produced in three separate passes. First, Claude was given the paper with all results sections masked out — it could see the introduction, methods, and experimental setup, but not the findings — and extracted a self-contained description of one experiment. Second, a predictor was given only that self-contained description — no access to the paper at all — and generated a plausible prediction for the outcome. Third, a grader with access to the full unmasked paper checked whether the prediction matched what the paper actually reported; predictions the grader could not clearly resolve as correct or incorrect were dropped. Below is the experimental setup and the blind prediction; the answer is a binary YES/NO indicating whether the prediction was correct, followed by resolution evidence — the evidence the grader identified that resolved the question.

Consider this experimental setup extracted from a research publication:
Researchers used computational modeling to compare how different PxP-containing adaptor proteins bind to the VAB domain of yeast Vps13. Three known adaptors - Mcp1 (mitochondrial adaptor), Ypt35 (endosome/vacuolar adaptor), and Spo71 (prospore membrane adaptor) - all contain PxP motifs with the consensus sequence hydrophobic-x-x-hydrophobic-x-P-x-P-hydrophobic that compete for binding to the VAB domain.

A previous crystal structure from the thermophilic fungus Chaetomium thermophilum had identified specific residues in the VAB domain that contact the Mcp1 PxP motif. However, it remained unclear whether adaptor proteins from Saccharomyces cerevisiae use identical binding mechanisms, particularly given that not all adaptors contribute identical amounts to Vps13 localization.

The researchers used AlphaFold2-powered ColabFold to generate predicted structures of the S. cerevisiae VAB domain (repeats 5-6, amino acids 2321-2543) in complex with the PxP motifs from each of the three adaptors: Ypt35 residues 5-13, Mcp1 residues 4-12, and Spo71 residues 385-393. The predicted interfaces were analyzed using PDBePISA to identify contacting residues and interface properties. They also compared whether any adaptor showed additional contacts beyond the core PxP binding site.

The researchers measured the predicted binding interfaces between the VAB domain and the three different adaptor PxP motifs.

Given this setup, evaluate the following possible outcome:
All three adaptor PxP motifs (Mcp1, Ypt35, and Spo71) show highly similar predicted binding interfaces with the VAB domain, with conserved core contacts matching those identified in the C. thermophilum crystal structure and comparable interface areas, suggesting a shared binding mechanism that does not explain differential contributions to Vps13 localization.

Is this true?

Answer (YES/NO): NO